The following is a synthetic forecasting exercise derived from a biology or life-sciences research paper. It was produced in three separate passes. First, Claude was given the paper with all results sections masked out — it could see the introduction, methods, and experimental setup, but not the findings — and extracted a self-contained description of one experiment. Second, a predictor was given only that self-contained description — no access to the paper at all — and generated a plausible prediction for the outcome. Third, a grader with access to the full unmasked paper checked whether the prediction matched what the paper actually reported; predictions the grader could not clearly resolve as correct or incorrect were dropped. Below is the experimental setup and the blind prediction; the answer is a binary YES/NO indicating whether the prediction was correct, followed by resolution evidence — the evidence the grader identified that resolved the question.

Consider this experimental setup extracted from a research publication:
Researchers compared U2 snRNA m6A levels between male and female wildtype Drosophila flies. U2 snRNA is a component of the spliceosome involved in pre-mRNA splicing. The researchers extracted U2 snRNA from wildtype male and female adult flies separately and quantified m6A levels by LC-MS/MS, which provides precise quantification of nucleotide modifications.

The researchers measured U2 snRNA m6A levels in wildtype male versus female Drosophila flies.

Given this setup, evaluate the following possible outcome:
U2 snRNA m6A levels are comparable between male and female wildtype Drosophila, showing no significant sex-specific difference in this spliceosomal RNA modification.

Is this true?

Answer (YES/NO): NO